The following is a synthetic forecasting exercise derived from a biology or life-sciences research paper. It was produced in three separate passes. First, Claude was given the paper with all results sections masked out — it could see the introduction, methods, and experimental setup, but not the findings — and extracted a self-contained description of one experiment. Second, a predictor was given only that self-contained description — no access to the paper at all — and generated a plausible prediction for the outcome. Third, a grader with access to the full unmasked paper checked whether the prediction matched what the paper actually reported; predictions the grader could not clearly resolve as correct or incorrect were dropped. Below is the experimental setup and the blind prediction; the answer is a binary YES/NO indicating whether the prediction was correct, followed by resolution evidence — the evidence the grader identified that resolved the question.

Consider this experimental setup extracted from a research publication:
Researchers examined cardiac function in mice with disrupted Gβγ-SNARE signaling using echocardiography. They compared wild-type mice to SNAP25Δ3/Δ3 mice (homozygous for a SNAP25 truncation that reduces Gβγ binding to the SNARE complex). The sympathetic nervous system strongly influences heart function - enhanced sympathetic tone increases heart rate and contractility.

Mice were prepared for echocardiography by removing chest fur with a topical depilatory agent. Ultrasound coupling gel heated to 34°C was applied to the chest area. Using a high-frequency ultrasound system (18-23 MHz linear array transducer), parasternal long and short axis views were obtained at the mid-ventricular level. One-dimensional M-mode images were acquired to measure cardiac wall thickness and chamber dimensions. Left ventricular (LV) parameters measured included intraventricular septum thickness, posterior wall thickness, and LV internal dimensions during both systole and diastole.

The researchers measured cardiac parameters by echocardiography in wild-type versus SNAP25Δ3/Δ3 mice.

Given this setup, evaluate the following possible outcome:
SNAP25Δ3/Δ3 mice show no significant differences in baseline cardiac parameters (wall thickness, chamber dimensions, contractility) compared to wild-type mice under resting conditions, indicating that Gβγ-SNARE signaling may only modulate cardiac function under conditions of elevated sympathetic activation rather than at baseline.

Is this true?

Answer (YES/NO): YES